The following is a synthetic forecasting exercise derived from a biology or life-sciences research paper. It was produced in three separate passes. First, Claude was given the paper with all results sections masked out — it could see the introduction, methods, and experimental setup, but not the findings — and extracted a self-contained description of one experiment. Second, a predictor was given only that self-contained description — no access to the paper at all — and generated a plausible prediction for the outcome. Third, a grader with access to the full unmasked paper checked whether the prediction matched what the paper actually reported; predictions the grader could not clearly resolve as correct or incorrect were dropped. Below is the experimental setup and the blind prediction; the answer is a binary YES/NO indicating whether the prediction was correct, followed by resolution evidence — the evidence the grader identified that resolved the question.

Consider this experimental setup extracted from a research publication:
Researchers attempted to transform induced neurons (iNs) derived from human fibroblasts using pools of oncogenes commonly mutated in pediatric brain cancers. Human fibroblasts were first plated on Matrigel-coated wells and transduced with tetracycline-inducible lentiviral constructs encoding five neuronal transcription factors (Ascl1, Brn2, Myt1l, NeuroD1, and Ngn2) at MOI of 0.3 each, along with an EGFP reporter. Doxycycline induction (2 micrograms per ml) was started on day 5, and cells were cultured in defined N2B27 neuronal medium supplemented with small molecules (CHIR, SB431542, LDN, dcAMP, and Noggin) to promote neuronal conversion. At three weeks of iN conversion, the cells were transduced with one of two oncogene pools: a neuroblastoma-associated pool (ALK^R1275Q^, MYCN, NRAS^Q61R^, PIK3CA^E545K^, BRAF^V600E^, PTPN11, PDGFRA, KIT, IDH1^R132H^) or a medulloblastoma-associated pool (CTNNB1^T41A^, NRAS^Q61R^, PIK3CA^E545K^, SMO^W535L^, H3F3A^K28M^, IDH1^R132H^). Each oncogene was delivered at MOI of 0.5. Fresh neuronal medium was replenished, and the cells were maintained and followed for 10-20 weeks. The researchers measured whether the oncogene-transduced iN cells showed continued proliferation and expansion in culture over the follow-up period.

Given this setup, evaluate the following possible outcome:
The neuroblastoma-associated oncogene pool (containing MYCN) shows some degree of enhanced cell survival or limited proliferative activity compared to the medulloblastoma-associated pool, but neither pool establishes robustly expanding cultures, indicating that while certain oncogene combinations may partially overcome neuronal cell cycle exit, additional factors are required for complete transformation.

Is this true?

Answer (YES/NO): NO